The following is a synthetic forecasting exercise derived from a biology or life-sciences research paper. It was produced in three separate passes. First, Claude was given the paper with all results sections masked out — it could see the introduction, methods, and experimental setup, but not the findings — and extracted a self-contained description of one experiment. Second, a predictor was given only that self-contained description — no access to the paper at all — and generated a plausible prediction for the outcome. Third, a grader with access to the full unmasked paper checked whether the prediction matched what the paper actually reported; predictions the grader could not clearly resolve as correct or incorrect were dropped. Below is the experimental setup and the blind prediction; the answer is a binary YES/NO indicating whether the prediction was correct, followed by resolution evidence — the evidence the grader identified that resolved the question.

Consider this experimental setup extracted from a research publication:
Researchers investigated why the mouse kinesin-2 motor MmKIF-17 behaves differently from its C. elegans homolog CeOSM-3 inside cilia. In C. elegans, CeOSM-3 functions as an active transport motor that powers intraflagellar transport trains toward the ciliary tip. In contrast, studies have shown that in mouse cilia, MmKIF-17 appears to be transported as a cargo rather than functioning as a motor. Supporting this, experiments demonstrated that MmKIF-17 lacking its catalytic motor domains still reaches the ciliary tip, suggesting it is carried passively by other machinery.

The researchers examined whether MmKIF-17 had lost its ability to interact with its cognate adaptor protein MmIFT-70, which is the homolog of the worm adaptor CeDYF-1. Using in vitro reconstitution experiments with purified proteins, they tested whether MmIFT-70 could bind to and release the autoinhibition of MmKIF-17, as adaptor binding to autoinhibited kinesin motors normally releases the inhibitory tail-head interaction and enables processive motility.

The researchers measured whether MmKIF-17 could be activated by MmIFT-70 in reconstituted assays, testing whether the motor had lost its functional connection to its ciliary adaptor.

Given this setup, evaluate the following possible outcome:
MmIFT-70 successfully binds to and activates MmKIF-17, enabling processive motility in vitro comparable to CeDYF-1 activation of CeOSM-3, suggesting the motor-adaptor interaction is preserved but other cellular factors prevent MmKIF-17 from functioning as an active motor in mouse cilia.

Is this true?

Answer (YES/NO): NO